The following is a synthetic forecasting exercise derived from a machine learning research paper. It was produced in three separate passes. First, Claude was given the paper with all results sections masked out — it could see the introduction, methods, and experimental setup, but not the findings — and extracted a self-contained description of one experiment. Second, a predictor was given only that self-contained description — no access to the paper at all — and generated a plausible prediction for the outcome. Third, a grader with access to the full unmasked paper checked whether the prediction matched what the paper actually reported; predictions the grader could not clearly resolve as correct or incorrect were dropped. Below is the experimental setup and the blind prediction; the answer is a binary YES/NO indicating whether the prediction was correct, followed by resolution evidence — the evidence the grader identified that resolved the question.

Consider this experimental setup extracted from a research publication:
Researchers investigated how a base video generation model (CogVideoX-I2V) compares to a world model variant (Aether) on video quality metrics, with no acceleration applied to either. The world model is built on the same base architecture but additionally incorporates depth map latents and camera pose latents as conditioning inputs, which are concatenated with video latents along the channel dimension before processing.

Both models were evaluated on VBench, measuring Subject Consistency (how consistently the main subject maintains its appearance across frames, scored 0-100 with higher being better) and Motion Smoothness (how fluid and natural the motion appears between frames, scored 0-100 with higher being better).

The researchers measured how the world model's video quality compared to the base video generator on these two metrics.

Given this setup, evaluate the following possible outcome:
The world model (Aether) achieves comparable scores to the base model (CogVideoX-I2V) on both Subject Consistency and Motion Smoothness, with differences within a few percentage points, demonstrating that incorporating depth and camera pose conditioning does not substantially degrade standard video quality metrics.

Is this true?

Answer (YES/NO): YES